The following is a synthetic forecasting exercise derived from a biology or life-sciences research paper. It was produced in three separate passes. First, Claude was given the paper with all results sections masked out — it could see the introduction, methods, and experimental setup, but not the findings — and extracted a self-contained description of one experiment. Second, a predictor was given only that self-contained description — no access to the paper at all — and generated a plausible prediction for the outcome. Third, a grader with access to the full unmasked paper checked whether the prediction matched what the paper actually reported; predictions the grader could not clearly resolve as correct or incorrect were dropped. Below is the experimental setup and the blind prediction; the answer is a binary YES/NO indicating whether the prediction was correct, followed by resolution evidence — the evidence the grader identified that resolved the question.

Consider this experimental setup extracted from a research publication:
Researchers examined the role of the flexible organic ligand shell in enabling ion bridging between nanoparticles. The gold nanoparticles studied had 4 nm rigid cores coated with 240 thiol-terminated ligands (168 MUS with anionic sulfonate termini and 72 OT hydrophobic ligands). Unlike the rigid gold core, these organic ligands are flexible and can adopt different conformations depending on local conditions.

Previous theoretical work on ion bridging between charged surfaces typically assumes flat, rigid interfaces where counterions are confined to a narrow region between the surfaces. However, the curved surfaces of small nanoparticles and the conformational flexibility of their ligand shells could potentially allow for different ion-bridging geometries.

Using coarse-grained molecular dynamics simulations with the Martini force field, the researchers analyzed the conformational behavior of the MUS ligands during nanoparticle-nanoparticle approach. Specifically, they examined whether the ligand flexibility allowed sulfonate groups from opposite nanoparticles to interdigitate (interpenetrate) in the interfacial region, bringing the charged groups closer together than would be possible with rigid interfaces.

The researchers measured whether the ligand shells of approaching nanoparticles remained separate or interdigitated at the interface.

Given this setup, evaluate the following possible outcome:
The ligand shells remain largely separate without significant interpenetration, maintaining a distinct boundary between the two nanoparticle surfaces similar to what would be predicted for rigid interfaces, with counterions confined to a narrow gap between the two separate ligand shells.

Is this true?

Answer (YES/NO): NO